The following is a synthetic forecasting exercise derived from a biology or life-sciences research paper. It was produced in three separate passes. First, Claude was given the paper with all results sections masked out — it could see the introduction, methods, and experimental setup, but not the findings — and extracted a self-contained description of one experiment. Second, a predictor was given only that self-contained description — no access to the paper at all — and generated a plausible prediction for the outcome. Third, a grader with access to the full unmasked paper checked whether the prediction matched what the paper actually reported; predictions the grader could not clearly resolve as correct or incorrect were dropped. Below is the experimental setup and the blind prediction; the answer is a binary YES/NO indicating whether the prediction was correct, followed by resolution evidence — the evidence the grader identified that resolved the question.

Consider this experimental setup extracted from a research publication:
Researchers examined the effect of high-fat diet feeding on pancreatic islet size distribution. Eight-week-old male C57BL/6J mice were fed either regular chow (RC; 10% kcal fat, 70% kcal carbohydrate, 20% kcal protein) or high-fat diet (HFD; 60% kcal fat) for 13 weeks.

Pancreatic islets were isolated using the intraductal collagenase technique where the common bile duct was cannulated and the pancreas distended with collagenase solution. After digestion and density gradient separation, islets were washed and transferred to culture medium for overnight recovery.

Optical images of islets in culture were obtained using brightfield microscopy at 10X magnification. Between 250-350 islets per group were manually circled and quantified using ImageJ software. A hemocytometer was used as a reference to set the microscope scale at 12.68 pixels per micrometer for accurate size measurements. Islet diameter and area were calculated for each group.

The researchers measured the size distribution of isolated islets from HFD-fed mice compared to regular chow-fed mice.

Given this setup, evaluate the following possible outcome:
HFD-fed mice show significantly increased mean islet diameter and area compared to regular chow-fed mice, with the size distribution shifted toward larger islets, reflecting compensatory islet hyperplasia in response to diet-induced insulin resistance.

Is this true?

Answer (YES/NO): YES